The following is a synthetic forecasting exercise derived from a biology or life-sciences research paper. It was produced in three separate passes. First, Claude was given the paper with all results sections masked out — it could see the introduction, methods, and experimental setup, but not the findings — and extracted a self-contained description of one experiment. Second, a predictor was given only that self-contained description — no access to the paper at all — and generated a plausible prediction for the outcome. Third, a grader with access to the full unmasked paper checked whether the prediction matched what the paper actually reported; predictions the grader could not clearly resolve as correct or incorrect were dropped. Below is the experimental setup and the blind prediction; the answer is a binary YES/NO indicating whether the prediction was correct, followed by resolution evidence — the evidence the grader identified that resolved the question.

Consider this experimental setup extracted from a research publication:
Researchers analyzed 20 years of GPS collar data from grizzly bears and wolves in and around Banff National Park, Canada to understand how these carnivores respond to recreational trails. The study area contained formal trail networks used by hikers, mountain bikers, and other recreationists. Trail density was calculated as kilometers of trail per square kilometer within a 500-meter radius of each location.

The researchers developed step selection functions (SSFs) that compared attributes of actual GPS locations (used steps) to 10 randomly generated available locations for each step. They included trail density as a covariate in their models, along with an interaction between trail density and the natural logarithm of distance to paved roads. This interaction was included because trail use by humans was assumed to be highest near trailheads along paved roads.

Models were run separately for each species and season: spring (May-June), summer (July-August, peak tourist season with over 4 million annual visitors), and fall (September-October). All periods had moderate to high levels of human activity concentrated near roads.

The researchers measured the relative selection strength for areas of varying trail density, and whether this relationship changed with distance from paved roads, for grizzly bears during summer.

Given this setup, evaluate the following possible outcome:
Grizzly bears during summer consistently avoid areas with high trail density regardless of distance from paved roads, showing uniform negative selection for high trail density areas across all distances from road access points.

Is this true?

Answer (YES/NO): NO